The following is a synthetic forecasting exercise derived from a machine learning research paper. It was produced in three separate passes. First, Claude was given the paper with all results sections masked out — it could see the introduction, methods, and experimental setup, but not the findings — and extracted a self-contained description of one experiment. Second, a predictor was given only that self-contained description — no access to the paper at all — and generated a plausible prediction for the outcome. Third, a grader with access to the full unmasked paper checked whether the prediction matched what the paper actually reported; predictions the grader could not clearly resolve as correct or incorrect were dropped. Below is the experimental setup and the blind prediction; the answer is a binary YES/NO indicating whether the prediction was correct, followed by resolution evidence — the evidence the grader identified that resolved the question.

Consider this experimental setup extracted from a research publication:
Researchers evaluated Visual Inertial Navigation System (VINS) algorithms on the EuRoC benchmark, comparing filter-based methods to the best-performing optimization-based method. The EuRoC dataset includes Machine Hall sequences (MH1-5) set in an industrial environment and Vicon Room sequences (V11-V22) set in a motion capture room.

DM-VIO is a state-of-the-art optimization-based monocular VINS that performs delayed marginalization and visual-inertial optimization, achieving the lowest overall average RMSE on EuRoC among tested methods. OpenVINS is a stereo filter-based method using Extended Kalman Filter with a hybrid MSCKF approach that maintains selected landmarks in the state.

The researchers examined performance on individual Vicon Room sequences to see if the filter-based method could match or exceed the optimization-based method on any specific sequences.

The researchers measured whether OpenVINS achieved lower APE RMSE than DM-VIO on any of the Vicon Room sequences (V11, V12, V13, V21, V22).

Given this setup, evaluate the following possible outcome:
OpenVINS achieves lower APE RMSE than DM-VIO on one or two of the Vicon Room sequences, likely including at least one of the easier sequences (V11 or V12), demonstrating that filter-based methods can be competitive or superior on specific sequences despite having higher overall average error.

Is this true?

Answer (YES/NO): NO